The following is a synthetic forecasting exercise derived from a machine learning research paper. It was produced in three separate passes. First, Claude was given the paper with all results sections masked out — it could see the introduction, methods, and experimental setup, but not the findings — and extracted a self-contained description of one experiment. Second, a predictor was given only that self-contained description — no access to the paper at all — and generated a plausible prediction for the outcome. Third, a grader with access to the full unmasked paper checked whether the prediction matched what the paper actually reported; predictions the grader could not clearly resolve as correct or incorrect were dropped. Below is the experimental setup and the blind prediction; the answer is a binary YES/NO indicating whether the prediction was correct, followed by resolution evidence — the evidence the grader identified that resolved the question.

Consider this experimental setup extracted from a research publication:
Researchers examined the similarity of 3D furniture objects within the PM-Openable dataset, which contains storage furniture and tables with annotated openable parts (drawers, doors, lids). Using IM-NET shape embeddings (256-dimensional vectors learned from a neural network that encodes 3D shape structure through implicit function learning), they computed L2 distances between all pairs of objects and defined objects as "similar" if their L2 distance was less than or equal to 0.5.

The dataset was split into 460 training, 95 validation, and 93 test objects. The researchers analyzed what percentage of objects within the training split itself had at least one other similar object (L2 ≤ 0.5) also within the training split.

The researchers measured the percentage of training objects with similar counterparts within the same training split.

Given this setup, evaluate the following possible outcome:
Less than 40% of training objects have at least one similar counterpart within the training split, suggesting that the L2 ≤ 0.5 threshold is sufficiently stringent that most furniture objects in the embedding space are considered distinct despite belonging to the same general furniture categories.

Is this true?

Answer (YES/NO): YES